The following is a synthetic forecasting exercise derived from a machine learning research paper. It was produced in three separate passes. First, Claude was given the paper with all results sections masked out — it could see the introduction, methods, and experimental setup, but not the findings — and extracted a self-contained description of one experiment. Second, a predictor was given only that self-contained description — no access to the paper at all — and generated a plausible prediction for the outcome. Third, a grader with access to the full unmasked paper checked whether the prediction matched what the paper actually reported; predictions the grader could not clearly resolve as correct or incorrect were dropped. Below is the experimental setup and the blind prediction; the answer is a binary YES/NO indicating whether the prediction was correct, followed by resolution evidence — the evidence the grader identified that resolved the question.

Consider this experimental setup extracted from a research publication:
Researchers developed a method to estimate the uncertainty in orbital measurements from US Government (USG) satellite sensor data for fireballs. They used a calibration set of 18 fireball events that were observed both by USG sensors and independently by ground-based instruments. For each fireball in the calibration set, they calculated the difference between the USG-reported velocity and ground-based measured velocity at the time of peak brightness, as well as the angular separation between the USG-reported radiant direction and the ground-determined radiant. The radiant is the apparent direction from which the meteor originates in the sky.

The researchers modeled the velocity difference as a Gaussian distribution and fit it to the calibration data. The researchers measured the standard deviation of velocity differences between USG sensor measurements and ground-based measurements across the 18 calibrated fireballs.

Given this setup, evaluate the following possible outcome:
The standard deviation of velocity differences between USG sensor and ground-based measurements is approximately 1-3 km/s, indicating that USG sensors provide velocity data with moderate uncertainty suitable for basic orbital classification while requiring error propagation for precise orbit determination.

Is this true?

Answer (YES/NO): NO